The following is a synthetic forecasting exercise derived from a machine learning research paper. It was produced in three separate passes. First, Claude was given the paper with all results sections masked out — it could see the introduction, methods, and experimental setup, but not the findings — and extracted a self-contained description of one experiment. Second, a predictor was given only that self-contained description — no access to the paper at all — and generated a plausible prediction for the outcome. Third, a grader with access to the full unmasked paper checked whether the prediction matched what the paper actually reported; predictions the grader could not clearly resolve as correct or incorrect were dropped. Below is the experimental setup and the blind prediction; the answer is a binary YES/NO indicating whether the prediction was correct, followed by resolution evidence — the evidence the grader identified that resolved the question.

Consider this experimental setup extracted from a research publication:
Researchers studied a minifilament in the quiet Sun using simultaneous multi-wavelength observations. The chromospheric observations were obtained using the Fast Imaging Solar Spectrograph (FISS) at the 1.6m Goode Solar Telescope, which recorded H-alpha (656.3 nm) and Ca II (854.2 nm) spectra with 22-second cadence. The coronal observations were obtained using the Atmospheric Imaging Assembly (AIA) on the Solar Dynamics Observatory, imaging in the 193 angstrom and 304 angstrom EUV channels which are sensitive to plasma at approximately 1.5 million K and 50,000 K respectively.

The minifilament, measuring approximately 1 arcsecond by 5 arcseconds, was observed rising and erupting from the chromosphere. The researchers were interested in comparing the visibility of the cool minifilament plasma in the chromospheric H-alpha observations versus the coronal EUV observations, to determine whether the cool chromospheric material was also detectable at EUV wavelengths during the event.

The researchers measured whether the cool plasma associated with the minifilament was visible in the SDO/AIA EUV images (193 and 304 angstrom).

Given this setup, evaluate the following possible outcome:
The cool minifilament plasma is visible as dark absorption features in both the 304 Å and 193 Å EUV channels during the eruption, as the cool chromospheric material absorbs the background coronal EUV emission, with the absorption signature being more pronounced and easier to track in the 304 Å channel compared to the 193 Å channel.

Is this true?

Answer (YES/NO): NO